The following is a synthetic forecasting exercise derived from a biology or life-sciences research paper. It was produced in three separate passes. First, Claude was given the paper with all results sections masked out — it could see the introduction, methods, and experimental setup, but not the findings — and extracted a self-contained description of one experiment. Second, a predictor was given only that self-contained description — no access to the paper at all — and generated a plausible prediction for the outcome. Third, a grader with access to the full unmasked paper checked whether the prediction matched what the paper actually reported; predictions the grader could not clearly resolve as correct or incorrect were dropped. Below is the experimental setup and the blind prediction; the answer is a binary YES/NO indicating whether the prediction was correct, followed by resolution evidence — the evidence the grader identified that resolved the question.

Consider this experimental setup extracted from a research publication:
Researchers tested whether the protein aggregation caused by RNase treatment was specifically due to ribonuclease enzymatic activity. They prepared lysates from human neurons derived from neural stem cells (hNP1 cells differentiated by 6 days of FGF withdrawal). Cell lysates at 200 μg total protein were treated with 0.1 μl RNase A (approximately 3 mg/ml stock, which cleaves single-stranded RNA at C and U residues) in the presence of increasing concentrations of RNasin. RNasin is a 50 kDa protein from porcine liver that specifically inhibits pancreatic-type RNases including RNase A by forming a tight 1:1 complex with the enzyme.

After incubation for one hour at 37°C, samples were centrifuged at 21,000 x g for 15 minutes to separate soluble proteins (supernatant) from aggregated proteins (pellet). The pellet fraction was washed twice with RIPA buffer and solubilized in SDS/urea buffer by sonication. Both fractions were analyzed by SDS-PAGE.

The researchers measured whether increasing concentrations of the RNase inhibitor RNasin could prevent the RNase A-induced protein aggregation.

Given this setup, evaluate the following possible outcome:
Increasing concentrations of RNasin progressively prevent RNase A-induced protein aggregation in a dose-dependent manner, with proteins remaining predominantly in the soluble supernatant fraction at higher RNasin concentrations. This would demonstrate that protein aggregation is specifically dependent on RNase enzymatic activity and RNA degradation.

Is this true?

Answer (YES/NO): YES